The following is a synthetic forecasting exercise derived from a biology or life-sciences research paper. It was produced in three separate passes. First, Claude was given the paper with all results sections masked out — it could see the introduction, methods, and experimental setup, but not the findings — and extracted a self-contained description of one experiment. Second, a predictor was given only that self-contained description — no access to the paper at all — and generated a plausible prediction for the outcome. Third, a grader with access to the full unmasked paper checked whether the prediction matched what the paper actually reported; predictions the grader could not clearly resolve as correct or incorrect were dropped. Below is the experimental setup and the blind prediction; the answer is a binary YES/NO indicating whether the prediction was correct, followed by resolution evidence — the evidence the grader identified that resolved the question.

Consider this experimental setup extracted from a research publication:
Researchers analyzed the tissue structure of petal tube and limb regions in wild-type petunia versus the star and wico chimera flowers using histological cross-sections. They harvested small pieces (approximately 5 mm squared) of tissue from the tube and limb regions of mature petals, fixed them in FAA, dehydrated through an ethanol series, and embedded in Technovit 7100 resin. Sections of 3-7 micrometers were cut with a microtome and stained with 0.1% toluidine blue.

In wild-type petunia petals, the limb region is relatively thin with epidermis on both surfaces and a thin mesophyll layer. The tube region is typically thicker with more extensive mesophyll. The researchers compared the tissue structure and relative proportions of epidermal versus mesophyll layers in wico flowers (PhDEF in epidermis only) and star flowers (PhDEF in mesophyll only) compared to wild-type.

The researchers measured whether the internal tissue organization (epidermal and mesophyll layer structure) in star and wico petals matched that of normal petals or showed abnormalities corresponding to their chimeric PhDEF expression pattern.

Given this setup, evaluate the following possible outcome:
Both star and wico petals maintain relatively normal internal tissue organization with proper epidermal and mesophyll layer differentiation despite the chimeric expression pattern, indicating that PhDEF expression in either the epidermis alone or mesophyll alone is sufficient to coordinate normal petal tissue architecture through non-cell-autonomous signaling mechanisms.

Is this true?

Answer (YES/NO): NO